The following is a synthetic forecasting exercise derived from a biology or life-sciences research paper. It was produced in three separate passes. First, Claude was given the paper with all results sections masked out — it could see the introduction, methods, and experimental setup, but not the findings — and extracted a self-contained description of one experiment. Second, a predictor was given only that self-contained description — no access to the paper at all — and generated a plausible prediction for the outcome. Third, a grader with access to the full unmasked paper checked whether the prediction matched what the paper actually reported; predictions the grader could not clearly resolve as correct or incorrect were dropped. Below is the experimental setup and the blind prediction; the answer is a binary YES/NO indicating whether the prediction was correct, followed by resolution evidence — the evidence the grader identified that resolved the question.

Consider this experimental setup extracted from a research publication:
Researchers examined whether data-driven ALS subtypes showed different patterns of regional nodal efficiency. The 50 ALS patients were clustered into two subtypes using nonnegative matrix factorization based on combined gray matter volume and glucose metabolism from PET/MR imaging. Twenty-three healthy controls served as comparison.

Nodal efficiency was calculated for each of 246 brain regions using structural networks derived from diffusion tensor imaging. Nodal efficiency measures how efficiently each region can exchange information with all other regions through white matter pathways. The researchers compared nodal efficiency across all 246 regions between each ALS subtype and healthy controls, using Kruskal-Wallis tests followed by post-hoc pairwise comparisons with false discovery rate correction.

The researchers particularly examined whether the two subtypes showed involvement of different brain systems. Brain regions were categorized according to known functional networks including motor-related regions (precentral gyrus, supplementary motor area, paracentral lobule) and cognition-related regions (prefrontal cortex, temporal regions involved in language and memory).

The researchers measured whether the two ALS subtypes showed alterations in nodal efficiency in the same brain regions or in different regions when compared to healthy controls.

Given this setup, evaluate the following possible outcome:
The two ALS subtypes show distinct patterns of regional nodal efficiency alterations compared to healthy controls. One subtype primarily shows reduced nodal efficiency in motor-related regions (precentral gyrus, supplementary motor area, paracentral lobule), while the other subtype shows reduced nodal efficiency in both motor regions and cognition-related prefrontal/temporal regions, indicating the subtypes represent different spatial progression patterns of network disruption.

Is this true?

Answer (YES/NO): YES